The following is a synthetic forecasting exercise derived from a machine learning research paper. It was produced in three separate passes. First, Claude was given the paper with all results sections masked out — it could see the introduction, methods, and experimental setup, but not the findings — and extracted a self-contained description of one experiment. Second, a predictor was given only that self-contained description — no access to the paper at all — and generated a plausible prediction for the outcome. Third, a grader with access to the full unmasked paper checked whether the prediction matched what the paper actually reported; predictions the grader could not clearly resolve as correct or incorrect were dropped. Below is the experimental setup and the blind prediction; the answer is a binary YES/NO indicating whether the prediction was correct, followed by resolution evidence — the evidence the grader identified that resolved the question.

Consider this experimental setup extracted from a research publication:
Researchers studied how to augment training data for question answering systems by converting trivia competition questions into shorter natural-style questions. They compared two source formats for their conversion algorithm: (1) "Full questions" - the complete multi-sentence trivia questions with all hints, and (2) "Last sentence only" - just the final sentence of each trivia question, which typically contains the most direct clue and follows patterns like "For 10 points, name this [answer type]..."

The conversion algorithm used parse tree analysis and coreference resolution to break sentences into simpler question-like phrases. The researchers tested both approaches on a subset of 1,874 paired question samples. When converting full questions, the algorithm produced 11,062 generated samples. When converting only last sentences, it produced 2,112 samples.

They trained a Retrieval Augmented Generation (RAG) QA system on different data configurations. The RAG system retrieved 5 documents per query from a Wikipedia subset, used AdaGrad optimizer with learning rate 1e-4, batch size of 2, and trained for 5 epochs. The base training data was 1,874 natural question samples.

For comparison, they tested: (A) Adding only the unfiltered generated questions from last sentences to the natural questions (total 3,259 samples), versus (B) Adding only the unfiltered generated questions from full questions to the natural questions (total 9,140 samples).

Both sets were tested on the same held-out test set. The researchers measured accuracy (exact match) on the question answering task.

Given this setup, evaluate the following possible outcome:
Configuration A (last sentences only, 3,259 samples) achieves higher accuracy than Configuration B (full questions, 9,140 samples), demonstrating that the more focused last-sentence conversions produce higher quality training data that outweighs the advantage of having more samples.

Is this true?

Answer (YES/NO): YES